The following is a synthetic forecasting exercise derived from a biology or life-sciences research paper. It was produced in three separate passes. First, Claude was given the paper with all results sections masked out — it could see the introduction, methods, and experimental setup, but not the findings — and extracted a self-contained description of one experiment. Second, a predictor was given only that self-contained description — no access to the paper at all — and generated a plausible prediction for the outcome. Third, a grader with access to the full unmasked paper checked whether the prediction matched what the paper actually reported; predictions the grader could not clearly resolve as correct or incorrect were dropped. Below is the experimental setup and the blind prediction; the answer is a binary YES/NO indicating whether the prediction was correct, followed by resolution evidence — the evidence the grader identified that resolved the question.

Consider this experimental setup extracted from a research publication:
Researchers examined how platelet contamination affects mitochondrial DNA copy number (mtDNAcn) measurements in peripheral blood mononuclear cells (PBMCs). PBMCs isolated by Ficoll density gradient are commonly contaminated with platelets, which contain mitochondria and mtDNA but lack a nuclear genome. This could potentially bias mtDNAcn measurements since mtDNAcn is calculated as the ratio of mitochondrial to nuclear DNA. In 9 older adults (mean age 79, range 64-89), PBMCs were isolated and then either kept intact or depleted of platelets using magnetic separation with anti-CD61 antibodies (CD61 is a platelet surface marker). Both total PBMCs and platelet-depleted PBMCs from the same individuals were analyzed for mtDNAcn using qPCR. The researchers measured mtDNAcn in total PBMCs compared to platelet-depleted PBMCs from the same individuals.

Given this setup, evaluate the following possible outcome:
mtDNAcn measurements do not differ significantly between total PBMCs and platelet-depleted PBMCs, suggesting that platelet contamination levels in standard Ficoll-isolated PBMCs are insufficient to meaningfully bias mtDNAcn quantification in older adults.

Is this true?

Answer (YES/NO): NO